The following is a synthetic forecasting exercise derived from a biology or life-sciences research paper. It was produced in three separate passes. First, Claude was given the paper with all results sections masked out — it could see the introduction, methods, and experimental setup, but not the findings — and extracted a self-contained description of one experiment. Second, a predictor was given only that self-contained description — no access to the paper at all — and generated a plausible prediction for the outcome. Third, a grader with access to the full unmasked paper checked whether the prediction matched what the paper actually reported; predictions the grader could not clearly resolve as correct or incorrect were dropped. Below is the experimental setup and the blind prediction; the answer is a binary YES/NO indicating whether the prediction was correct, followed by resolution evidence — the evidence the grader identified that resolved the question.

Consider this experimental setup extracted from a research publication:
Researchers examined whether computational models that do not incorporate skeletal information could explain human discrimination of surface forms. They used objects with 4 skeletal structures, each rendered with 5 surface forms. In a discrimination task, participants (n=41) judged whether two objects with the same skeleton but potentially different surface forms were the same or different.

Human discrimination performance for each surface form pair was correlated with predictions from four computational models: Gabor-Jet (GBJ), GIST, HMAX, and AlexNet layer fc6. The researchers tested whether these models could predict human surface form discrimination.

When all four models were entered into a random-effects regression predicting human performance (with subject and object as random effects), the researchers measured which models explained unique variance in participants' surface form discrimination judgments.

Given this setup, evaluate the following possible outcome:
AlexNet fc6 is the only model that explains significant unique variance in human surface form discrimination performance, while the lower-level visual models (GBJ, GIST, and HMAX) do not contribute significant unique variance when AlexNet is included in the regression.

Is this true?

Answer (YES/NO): YES